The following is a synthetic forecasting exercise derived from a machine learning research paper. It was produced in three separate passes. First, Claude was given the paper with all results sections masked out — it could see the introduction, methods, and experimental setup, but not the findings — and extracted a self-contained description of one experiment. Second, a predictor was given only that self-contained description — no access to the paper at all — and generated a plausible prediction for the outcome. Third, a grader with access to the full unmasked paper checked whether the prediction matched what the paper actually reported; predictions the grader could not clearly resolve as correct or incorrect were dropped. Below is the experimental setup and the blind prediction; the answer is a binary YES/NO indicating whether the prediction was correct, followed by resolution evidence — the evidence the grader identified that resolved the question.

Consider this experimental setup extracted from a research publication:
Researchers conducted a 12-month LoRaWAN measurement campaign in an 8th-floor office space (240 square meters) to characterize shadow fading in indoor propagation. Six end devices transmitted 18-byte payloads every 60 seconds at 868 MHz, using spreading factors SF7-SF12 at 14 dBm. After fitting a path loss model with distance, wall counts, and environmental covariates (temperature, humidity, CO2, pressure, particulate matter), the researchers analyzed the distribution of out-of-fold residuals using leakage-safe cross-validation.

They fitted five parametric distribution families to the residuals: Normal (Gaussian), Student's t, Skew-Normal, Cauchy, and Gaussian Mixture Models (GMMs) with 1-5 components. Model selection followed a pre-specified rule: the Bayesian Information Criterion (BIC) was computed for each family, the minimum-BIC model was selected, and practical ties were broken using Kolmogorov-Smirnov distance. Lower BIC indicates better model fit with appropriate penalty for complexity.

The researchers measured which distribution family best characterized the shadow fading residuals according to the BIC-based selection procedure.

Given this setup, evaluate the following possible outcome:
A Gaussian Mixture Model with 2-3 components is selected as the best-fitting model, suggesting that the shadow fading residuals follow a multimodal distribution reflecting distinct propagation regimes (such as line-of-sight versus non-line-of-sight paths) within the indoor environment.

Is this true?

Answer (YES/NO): YES